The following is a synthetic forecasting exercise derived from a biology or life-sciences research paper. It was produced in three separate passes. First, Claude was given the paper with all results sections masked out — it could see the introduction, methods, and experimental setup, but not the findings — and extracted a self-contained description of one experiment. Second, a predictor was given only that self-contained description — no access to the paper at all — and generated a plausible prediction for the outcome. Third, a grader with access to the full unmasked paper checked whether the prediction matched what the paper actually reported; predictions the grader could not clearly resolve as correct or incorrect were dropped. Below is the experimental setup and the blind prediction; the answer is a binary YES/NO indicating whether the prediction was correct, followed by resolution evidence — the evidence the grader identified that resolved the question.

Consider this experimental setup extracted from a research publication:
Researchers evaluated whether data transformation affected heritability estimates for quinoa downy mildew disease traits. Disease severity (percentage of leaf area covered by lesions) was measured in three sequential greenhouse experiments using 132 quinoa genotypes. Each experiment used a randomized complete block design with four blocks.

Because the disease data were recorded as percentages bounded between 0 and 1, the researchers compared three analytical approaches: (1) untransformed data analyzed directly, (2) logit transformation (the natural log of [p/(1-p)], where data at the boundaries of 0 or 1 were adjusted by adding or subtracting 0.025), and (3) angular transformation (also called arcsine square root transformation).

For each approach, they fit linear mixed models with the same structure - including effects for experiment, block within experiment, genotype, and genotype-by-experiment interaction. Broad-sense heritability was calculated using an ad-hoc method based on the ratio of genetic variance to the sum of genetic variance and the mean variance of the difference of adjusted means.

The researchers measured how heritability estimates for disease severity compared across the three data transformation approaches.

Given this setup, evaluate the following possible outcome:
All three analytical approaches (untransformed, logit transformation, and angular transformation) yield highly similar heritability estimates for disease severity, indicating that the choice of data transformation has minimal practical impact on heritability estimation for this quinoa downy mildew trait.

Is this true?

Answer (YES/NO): YES